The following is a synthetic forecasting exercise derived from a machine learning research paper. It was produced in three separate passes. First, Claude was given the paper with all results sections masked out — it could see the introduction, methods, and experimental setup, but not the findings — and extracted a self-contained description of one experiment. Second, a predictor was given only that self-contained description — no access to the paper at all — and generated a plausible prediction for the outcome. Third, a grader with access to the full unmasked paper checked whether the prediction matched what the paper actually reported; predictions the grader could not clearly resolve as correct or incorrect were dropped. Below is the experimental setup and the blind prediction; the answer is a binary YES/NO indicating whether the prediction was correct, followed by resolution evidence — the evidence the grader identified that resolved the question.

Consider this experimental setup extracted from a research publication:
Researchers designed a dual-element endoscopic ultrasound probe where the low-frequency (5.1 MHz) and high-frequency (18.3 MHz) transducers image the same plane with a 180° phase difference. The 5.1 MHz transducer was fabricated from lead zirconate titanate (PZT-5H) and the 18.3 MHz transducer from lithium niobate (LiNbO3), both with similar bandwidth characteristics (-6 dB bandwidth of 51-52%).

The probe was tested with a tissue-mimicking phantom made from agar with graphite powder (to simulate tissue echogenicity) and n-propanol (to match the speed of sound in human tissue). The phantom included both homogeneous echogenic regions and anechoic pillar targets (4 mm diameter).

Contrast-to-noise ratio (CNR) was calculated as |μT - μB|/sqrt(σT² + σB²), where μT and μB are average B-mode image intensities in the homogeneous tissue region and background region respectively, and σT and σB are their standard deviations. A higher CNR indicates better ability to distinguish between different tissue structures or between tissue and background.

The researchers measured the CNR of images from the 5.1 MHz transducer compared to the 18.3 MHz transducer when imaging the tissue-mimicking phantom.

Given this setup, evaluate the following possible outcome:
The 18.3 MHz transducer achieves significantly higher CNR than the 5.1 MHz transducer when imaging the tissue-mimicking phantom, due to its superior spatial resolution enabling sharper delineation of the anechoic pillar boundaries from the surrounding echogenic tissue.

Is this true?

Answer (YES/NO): YES